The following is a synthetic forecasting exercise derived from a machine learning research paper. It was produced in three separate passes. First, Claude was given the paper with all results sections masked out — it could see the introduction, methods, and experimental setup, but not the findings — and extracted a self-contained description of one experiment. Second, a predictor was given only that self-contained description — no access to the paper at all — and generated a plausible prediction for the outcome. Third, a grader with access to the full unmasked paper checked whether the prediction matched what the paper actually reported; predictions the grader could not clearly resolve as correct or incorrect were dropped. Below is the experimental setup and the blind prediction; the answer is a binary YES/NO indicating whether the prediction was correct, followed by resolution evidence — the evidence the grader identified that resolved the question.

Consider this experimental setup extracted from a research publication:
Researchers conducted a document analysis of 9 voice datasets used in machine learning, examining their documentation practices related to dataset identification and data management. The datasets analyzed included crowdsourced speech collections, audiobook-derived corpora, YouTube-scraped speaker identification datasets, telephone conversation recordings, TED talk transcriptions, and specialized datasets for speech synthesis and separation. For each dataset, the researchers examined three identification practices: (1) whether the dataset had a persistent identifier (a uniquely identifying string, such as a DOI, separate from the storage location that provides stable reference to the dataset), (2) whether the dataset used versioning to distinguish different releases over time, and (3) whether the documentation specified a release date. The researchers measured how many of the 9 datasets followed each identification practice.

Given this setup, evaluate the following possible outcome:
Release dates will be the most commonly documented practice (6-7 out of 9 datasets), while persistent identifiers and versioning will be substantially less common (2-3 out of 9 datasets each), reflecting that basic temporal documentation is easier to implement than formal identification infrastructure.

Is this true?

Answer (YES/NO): NO